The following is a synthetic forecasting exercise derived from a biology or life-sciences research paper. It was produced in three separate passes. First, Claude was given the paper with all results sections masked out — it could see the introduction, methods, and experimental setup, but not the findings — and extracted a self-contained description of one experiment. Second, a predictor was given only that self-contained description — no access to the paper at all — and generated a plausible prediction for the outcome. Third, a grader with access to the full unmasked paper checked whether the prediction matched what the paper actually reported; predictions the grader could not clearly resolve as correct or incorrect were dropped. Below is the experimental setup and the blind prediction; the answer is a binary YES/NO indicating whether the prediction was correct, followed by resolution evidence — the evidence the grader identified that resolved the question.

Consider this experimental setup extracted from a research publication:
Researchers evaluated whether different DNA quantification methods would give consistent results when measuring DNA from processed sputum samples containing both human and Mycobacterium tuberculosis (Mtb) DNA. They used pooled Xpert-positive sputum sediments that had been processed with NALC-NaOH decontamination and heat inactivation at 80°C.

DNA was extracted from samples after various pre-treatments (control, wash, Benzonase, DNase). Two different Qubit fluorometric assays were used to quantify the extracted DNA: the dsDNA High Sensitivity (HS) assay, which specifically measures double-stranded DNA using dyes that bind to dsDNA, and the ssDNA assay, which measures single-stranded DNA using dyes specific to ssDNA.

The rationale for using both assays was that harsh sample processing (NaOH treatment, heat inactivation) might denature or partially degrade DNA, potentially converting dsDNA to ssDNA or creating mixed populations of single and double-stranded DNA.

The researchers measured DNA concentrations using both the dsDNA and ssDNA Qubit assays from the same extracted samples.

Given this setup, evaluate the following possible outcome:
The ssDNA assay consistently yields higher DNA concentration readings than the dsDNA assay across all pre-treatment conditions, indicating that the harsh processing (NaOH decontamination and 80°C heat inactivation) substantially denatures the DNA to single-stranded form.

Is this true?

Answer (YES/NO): YES